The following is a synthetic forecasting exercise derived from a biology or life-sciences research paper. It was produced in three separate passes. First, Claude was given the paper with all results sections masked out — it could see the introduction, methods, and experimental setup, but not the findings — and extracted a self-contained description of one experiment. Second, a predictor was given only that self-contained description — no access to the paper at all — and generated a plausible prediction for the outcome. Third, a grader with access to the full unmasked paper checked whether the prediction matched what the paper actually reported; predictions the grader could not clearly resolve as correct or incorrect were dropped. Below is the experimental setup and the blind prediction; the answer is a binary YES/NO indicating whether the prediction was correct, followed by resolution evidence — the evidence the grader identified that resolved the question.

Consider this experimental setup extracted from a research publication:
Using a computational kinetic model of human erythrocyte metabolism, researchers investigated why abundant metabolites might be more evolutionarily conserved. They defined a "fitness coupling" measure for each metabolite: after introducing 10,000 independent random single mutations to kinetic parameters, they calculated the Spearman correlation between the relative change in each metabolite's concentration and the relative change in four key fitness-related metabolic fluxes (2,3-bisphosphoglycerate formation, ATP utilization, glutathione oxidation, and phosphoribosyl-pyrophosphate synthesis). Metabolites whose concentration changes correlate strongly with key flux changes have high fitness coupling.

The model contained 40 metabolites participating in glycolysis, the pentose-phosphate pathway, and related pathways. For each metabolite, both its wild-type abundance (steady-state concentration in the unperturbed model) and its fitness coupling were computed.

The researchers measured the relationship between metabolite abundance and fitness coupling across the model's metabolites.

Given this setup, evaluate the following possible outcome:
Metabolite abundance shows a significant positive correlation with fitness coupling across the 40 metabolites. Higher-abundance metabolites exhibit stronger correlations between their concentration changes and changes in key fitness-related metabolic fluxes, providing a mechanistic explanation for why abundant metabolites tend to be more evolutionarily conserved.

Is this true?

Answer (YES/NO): YES